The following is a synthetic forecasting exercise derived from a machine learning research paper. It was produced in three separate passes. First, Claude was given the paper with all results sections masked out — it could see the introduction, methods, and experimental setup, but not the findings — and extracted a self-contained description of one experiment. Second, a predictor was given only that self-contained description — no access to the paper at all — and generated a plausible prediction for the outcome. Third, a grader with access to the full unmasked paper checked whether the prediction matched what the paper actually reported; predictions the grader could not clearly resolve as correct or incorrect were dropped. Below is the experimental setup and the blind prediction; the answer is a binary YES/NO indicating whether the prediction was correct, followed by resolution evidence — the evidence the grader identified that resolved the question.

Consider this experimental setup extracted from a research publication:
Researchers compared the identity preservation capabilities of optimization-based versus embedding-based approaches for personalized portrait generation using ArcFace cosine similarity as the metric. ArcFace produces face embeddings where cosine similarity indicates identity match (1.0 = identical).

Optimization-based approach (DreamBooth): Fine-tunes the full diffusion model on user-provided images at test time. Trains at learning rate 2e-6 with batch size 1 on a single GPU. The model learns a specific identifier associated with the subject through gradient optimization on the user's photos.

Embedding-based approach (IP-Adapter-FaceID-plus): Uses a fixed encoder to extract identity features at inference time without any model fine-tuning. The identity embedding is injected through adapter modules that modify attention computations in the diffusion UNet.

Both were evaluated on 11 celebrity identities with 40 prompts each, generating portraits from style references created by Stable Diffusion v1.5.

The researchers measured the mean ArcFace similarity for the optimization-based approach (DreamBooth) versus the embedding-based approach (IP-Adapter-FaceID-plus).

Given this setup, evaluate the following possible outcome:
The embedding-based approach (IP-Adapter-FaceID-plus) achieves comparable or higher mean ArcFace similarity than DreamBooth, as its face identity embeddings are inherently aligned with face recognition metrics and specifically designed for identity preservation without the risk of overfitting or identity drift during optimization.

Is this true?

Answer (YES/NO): NO